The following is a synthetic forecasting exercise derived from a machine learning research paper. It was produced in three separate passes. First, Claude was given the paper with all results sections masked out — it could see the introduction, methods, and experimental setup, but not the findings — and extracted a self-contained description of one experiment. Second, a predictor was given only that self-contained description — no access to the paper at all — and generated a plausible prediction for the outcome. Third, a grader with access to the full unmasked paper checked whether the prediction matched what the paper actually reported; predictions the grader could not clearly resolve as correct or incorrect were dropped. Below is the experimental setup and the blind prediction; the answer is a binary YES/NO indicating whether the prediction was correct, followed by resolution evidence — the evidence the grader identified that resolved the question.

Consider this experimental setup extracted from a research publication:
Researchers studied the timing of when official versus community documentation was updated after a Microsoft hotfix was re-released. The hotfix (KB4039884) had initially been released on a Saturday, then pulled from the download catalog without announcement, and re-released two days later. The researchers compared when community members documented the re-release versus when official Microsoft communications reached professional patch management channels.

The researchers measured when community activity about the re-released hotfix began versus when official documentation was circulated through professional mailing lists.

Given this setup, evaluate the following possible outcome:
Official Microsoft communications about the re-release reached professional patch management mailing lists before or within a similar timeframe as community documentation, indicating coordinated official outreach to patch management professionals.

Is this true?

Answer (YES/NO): NO